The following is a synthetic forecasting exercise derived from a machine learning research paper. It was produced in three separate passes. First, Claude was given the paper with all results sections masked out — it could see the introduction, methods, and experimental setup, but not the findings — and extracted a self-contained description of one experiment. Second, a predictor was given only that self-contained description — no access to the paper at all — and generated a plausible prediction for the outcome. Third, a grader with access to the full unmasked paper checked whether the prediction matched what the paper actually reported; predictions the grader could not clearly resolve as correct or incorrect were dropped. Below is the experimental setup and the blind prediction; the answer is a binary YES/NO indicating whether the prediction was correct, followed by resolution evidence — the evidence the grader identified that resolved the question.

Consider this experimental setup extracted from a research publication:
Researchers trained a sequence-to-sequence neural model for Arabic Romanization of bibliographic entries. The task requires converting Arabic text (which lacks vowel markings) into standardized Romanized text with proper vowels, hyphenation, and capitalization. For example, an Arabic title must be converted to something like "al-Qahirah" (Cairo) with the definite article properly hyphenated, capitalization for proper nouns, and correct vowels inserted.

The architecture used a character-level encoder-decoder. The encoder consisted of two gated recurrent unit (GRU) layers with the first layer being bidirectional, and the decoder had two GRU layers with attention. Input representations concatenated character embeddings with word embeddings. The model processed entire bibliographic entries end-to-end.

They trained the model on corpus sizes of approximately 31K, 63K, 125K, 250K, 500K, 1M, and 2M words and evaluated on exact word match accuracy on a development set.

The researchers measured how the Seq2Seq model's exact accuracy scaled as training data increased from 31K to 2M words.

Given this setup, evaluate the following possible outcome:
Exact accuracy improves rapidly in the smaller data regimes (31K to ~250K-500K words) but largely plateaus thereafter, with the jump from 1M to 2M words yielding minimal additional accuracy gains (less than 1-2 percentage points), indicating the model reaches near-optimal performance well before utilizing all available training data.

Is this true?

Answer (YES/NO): YES